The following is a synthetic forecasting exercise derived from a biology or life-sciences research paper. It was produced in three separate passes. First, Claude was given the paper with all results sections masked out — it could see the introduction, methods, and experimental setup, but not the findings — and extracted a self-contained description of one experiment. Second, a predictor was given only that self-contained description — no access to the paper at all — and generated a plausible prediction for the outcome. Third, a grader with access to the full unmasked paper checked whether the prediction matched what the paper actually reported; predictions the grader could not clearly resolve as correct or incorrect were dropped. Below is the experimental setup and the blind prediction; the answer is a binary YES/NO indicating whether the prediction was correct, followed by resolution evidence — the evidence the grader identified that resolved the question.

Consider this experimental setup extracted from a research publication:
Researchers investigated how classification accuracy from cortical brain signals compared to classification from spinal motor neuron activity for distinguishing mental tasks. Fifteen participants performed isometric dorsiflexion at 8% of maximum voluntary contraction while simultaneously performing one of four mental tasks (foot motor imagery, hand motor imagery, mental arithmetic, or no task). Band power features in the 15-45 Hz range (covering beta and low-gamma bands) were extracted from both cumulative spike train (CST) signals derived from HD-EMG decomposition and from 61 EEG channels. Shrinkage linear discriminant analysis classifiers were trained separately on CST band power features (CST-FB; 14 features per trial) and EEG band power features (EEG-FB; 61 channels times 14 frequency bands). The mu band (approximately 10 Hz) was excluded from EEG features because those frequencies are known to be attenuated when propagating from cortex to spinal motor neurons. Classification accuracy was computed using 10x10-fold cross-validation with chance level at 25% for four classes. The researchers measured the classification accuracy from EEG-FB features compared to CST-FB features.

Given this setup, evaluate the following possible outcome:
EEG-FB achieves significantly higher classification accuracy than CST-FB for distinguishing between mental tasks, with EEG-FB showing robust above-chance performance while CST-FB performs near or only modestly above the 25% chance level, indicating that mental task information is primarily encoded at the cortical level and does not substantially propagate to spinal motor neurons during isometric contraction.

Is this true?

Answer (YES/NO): NO